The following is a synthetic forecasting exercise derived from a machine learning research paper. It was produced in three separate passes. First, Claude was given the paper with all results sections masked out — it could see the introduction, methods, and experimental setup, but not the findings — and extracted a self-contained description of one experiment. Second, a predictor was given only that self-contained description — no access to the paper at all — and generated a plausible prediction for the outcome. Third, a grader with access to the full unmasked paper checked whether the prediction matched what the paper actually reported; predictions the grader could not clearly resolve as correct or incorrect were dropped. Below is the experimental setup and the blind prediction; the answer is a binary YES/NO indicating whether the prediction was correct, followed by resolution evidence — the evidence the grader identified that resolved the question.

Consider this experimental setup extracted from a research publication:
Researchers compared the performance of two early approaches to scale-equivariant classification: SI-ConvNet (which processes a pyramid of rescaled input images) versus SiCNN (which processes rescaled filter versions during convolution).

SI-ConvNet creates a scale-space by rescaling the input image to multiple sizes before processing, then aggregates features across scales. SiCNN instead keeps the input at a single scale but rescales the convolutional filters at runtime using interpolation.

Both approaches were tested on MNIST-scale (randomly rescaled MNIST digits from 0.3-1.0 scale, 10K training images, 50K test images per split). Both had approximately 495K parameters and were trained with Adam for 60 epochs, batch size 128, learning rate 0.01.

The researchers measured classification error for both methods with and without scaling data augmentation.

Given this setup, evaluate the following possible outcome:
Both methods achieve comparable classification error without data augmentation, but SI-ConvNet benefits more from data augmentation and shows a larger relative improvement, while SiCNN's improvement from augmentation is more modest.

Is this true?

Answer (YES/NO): NO